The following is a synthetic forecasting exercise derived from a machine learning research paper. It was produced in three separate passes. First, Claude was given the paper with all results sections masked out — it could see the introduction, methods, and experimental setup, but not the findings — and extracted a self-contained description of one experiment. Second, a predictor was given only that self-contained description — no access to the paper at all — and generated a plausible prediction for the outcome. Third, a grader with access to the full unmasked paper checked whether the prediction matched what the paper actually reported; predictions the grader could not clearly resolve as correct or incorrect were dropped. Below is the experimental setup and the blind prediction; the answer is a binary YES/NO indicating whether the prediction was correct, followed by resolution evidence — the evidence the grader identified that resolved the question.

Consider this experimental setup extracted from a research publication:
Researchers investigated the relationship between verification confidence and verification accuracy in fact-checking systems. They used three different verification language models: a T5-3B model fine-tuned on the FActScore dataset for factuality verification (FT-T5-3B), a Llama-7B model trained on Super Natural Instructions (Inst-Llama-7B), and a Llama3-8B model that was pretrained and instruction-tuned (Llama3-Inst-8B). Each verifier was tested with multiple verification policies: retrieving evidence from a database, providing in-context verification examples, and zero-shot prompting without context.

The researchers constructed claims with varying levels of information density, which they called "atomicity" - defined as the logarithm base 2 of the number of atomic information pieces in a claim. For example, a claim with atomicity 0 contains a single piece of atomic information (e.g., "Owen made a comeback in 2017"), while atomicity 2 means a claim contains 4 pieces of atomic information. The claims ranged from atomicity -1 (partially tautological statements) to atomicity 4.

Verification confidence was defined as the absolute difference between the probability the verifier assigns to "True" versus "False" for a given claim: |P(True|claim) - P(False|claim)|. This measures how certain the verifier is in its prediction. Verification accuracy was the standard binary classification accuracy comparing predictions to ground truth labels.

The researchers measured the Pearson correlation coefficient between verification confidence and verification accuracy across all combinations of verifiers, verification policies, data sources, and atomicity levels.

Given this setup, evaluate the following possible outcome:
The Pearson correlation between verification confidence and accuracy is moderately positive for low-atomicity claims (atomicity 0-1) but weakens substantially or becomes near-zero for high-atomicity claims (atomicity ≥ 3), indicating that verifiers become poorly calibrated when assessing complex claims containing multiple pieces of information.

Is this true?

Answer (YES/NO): NO